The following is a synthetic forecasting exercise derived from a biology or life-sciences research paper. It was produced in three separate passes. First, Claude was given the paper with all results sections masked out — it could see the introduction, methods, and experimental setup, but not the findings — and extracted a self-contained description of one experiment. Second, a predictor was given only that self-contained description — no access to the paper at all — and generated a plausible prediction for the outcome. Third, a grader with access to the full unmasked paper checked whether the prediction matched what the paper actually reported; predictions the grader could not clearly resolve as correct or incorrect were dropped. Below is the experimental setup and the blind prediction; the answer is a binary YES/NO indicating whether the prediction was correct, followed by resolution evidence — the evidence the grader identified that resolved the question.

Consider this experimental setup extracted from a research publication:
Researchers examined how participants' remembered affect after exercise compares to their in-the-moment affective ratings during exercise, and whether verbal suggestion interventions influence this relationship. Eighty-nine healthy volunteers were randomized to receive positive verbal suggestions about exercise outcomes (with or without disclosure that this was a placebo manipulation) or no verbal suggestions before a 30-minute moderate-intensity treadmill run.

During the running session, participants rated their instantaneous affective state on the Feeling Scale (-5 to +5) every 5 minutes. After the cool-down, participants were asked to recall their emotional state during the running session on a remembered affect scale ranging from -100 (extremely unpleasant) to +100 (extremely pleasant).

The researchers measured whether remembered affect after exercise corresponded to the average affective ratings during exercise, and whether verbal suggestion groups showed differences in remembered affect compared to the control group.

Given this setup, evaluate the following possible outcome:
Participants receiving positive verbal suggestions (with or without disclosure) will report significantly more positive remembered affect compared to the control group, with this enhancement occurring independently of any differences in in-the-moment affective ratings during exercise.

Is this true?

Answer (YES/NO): NO